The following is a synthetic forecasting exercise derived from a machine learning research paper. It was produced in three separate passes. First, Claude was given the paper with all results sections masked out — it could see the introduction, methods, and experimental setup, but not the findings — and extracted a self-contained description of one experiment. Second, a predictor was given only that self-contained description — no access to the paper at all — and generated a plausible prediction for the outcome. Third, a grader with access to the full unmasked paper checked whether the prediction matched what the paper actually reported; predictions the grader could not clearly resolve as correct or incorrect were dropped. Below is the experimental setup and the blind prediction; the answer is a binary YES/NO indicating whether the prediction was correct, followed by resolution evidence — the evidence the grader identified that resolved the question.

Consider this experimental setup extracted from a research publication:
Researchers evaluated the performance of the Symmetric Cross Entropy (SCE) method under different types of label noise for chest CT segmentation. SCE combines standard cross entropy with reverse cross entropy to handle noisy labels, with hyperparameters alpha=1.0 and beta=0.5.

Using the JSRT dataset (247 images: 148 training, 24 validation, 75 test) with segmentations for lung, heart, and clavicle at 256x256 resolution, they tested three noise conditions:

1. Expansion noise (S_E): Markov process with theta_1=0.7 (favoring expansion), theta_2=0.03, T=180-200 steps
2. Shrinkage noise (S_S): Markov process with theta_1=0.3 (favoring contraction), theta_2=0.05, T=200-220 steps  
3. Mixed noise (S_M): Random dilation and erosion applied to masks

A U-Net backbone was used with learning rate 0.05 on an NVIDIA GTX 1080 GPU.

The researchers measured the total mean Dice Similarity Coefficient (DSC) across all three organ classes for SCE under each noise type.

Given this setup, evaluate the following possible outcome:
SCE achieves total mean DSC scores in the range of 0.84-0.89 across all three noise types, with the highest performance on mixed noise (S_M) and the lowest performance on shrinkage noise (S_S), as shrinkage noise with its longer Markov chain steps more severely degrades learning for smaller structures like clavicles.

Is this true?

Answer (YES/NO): NO